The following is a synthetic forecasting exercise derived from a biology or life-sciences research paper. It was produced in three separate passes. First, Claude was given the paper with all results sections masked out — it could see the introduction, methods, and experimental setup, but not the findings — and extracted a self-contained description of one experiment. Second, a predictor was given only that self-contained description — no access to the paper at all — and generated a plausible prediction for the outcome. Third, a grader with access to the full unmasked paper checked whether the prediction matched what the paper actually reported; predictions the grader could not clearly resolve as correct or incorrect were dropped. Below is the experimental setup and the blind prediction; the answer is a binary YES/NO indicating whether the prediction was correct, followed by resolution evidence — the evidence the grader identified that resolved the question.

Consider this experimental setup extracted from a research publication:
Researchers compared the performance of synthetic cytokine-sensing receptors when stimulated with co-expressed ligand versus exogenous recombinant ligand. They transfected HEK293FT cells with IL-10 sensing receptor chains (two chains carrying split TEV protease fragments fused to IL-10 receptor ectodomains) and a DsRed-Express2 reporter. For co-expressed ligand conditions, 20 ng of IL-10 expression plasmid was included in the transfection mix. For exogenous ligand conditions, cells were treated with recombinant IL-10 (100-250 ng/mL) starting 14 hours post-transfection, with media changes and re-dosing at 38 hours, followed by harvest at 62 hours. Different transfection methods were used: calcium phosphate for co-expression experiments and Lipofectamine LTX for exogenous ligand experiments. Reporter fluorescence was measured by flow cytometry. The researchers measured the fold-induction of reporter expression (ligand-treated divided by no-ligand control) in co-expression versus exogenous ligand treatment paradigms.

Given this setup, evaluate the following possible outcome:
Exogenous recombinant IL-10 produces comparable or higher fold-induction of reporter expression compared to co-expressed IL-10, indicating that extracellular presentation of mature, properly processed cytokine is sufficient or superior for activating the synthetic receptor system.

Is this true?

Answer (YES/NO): NO